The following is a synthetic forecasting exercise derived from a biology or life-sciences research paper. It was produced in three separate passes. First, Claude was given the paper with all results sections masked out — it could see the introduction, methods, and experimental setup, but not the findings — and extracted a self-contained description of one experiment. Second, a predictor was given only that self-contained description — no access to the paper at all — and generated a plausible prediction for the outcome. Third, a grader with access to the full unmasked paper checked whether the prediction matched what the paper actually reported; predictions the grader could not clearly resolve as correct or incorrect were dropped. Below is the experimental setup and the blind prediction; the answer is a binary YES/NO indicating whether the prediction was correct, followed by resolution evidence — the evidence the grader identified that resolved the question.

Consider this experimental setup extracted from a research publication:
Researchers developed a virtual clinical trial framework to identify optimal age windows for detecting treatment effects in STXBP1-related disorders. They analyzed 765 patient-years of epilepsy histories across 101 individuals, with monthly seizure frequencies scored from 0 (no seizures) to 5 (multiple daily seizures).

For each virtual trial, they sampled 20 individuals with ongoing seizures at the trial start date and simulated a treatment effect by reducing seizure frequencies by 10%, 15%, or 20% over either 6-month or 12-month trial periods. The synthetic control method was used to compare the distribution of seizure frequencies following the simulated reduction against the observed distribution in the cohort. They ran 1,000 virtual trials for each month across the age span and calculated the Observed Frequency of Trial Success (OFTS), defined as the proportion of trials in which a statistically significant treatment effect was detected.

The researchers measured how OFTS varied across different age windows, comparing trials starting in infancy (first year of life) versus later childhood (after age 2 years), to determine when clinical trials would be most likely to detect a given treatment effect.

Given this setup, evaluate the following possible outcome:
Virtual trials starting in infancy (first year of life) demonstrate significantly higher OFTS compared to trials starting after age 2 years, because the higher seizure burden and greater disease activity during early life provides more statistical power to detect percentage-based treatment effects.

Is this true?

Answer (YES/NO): NO